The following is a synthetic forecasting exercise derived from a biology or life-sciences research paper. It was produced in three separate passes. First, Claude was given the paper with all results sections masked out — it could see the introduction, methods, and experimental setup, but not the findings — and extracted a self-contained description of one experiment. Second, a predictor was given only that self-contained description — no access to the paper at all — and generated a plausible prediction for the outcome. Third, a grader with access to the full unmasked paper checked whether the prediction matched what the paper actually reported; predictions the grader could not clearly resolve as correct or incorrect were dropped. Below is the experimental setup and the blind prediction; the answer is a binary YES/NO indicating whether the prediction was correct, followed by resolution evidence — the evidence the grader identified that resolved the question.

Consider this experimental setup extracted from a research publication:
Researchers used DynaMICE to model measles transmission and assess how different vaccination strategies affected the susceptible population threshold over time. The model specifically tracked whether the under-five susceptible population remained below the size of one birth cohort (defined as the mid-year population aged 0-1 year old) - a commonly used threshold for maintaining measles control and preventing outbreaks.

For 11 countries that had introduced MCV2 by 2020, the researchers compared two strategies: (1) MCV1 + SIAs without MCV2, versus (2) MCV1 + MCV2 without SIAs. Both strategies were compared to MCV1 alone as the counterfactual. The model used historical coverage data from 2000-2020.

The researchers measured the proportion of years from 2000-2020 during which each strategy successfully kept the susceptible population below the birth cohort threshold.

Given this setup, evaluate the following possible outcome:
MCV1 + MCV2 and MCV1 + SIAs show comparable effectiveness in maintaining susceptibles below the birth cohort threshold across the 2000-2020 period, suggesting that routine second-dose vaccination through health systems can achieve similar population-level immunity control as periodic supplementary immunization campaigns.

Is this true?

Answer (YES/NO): NO